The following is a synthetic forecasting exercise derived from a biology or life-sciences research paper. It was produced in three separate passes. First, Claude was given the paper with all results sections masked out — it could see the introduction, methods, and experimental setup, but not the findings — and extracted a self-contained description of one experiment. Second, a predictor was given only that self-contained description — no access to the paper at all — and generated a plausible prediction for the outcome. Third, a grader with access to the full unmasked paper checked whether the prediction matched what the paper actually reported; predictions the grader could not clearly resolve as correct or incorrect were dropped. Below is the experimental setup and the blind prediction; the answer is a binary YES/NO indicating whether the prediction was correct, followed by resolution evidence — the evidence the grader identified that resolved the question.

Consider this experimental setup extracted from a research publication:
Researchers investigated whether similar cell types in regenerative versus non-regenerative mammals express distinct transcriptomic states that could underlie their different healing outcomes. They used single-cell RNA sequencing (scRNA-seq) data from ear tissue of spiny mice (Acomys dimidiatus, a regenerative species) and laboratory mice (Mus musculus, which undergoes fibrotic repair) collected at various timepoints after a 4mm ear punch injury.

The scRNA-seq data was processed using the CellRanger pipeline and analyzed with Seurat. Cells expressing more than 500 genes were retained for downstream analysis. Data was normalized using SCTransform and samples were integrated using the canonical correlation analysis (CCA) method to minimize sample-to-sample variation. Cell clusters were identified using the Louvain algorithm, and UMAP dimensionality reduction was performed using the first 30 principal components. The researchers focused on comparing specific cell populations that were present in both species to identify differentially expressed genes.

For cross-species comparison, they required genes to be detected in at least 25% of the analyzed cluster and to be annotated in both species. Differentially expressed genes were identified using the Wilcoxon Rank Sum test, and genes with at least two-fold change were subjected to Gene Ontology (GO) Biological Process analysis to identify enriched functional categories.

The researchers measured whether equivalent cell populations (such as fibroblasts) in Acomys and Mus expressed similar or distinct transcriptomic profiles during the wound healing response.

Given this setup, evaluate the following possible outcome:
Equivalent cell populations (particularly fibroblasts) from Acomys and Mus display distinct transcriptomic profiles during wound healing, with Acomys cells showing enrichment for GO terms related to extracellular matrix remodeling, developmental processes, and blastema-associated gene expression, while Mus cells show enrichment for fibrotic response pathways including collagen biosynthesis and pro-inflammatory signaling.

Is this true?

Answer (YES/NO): NO